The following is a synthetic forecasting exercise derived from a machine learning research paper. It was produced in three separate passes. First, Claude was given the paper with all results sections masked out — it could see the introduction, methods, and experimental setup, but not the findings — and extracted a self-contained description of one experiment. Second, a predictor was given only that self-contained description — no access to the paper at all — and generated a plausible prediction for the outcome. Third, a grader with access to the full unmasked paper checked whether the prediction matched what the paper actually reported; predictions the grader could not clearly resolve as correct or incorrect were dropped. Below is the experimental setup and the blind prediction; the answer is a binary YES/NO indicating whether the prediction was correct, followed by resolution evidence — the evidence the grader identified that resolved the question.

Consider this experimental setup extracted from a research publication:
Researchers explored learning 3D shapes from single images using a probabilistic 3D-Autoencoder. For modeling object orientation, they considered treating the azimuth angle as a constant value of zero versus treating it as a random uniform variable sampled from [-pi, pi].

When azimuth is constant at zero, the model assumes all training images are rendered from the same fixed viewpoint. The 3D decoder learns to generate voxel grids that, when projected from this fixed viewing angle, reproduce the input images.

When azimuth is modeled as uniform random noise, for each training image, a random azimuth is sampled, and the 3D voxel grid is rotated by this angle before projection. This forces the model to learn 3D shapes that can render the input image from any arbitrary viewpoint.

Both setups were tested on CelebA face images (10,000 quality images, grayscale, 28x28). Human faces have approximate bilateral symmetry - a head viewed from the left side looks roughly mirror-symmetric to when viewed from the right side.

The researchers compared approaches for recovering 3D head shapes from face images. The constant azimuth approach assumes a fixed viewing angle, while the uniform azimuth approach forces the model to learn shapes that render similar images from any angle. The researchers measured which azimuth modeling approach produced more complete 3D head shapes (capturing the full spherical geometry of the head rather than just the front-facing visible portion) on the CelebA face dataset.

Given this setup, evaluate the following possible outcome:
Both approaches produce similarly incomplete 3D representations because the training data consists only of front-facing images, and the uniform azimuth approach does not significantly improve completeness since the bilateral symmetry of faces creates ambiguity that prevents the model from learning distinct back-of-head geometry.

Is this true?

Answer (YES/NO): NO